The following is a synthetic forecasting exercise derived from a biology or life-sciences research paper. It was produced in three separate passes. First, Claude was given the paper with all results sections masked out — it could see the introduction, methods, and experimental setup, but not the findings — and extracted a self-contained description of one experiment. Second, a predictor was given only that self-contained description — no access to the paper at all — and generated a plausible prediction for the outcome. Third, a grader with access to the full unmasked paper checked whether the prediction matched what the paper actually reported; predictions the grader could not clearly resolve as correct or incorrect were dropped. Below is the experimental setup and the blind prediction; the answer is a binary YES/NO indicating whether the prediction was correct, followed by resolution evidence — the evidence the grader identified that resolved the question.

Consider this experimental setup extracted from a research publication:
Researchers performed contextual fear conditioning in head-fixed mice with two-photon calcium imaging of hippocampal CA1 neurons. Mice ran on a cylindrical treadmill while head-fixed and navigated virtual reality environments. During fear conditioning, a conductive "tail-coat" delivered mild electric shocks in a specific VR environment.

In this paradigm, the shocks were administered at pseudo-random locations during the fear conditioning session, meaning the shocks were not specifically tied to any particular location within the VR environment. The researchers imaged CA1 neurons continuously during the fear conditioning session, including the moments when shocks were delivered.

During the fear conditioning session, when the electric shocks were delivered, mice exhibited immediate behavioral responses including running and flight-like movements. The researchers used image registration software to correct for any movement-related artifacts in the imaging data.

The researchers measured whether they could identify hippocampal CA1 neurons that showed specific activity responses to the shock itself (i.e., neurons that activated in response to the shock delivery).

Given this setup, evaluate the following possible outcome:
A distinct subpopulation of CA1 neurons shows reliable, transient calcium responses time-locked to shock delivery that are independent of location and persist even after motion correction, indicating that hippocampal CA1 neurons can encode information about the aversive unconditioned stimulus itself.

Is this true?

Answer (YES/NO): NO